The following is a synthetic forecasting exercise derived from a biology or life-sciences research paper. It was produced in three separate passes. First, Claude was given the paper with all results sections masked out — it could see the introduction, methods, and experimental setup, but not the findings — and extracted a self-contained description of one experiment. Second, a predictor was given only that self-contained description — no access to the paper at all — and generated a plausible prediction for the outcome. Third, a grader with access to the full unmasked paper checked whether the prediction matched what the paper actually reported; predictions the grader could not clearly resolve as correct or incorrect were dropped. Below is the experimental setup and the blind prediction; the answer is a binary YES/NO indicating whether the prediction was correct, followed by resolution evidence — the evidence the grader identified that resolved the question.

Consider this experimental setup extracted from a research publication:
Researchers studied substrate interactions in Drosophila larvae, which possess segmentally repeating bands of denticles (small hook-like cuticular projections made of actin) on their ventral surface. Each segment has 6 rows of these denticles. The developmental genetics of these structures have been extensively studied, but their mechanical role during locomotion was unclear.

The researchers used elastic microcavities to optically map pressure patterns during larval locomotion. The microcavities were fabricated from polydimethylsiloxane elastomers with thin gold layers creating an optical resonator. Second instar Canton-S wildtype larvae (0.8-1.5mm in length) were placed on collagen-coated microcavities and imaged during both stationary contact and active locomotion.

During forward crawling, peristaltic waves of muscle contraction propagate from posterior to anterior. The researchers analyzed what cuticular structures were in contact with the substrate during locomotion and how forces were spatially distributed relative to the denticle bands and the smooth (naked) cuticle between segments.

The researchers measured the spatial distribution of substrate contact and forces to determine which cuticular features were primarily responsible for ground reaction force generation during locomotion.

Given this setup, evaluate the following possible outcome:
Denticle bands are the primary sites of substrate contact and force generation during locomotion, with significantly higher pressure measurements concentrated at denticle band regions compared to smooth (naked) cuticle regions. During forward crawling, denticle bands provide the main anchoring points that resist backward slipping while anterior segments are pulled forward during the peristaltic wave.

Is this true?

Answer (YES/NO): YES